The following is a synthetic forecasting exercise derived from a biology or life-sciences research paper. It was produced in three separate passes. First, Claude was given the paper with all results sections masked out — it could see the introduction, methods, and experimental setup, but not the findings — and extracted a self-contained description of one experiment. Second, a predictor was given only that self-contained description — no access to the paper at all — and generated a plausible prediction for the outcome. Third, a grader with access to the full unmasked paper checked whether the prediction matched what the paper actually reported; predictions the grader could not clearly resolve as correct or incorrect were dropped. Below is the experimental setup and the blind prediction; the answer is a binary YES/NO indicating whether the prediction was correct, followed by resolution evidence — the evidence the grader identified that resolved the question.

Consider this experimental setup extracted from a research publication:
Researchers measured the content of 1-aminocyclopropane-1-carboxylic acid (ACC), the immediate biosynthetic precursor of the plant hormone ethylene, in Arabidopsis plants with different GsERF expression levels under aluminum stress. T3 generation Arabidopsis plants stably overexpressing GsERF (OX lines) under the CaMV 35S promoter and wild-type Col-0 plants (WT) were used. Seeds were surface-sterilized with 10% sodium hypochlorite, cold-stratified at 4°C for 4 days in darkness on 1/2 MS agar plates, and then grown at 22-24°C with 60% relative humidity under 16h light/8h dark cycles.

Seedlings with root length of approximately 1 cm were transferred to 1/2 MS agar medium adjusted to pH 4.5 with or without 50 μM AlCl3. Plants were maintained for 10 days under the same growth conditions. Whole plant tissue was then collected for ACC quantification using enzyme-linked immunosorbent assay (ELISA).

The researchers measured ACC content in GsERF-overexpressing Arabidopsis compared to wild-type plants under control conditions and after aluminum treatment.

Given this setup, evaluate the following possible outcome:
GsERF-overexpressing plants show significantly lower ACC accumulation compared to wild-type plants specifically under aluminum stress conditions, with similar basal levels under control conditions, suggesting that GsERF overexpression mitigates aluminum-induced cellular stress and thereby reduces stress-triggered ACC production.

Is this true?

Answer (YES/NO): NO